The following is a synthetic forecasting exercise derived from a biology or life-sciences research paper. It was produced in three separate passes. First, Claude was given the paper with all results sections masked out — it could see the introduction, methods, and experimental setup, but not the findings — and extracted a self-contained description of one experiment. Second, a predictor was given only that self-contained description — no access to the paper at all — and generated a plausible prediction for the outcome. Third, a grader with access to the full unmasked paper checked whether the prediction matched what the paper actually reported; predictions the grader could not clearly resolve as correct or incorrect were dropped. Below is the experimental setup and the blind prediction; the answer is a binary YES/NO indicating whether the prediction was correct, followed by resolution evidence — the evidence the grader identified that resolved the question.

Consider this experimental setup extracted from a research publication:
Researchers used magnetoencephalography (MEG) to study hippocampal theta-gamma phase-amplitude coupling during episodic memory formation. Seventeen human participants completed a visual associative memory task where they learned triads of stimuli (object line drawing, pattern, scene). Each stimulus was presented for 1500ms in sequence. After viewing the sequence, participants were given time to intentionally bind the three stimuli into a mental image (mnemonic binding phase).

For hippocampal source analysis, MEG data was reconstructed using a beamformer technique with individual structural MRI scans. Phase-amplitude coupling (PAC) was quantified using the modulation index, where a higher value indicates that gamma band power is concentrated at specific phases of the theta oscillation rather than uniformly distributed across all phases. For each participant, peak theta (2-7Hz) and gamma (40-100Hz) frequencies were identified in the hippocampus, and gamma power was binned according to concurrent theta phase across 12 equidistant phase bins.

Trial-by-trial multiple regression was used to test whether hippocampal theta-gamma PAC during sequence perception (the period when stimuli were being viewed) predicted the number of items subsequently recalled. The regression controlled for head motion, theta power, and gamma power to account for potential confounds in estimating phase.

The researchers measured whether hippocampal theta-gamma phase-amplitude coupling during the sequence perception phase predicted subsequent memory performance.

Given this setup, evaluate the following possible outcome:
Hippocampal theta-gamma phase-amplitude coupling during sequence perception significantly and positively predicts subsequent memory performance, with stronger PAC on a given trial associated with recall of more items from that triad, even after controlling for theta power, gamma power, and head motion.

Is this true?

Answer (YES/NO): NO